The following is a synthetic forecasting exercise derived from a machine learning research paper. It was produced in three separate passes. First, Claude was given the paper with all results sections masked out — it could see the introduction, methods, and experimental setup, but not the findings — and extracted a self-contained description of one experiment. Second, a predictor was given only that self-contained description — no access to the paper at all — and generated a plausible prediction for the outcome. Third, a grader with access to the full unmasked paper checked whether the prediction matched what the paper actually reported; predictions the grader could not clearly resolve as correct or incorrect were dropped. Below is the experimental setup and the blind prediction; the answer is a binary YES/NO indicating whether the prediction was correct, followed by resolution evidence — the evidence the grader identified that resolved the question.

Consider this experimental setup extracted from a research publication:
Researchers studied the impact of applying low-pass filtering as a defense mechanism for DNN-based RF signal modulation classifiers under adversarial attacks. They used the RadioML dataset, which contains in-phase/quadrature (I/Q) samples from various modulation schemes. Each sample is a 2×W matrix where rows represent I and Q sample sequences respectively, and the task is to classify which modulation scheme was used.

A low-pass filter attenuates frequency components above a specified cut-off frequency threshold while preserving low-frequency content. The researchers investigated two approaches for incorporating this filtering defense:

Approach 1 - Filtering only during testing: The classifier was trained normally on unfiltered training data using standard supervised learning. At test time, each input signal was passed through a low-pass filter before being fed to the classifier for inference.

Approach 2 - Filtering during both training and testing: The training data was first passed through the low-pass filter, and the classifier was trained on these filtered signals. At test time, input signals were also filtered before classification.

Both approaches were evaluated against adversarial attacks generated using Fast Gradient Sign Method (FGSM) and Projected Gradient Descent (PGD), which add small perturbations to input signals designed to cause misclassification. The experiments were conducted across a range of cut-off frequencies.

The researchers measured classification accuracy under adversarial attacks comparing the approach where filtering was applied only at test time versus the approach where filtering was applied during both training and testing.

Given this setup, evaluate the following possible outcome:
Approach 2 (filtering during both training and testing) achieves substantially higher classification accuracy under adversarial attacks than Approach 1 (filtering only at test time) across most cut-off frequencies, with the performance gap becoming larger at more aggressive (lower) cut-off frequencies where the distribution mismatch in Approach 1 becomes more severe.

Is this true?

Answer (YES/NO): YES